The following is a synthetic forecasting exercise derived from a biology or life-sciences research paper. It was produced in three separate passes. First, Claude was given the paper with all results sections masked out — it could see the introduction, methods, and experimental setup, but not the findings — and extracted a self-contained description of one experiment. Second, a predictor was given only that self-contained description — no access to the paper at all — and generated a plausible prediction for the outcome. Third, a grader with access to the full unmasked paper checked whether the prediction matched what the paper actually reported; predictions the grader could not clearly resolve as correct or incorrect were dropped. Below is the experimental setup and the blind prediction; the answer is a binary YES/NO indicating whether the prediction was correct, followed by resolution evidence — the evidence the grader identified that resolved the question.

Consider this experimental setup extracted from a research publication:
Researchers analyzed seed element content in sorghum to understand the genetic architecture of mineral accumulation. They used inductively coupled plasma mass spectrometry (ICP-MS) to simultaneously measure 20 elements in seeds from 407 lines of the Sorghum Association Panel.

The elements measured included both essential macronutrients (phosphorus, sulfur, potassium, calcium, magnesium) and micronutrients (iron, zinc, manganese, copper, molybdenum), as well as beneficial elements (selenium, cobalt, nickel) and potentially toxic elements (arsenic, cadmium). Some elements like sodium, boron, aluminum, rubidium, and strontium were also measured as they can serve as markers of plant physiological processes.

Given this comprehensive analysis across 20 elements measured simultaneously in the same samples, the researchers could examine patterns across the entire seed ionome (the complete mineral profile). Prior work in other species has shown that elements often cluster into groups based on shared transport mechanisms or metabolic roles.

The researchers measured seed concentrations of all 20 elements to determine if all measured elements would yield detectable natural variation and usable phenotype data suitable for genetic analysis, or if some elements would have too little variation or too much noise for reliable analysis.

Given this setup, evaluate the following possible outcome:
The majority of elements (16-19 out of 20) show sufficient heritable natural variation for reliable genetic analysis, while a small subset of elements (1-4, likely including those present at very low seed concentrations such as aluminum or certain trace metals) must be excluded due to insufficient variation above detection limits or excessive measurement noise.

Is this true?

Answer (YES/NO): NO